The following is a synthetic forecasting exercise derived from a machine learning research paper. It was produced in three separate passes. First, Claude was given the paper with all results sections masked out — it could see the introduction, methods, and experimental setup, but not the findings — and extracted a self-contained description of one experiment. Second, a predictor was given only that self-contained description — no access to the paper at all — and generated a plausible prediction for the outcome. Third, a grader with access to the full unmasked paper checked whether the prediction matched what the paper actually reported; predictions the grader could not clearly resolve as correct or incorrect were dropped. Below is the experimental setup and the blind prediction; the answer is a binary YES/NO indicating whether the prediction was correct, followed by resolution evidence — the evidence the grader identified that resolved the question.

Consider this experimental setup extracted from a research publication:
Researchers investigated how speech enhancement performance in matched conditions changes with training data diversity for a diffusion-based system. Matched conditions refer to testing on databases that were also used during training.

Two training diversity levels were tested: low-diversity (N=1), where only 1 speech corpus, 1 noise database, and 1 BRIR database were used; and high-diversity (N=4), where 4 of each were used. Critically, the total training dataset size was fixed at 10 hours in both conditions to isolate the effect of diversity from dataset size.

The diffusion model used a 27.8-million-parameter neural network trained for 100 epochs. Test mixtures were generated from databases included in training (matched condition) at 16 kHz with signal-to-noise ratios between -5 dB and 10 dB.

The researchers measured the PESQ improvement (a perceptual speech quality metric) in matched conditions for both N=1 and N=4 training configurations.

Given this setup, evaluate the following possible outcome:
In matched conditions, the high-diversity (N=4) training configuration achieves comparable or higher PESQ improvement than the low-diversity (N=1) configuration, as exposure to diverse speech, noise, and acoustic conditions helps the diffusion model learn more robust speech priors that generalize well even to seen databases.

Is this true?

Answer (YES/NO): NO